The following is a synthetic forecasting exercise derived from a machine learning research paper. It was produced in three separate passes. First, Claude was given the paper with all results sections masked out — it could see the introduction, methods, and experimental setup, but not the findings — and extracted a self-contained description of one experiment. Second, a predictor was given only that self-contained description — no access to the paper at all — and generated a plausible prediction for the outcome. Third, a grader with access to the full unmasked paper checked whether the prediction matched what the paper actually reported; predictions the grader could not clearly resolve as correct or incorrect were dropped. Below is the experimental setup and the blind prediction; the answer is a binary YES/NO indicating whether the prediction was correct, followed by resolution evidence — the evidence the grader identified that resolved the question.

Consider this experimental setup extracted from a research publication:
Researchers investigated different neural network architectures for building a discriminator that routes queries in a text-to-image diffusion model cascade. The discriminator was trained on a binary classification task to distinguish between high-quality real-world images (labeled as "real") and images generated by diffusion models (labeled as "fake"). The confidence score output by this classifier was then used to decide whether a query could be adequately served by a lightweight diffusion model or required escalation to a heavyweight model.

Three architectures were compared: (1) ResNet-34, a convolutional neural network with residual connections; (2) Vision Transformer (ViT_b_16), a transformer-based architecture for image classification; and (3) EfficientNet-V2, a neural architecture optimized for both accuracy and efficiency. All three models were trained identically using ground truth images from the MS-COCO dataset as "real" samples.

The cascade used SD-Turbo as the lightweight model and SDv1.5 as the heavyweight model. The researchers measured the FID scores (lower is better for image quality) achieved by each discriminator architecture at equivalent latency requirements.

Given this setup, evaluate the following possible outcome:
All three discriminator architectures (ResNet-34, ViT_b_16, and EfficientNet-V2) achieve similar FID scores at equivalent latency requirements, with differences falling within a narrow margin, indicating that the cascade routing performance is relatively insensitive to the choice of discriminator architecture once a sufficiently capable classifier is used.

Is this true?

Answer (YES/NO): NO